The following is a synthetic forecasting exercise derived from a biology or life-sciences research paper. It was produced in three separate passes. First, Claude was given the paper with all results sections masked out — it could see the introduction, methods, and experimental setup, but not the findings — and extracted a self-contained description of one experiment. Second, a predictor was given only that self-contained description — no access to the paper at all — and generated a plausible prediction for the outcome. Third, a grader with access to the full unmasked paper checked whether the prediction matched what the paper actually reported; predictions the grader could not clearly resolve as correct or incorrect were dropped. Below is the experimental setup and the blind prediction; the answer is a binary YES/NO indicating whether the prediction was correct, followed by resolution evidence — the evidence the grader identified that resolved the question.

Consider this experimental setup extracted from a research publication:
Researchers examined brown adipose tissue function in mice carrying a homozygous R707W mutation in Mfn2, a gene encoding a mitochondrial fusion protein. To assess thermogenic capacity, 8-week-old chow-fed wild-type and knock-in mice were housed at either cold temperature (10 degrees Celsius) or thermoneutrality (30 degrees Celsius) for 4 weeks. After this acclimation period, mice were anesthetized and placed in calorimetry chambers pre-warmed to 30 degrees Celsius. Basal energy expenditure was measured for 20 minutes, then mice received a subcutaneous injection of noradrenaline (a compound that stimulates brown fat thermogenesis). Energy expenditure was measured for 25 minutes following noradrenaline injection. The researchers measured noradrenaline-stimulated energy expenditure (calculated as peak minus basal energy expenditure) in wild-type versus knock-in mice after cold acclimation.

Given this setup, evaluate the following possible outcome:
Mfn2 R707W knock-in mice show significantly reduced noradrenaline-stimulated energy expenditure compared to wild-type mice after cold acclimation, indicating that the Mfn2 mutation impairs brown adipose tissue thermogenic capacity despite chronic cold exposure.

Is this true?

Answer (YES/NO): NO